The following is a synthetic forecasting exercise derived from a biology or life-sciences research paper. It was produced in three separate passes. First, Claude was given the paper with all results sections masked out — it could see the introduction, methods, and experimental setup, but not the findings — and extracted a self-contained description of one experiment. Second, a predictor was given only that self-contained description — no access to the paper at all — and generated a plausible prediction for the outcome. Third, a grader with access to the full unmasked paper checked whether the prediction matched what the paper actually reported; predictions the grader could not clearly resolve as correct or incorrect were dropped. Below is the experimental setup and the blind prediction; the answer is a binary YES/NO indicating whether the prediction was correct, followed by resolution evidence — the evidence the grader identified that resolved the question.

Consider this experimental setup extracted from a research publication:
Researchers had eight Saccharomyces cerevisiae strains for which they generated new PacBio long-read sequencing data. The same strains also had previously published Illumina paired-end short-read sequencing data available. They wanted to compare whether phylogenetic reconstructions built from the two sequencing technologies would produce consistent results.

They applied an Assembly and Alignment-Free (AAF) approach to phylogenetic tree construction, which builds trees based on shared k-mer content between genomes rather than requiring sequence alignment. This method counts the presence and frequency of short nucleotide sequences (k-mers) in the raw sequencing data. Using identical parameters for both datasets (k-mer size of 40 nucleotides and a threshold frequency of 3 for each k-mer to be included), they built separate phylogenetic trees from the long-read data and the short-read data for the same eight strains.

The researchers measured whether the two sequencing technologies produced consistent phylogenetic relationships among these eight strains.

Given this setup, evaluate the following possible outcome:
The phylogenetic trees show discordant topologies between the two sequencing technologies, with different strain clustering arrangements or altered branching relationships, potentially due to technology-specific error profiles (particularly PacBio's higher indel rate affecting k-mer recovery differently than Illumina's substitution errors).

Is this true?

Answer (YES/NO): NO